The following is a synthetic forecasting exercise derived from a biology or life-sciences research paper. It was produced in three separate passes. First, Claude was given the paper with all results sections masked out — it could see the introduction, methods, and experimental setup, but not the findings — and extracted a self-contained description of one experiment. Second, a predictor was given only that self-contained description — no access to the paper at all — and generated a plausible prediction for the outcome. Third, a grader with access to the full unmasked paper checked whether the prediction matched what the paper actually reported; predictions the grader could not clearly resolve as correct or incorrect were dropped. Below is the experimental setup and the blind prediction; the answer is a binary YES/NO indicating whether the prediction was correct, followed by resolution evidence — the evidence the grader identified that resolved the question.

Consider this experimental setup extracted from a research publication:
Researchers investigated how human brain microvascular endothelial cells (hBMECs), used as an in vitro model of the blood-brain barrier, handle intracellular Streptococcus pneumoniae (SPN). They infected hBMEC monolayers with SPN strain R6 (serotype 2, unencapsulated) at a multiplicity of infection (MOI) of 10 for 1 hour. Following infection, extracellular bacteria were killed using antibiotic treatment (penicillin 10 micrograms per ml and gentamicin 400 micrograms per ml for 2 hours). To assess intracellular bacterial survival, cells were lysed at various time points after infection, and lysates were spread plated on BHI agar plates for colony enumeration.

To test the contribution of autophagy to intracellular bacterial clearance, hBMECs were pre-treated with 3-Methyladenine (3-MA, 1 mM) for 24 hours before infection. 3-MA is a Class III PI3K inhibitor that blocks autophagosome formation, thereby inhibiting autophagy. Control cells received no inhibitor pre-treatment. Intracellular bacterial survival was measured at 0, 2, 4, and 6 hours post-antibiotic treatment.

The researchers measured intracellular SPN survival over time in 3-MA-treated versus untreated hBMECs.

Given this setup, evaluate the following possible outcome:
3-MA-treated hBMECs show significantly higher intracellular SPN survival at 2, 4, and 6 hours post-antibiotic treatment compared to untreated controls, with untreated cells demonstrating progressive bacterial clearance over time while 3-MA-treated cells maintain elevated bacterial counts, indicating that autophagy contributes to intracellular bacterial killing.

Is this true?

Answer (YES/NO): YES